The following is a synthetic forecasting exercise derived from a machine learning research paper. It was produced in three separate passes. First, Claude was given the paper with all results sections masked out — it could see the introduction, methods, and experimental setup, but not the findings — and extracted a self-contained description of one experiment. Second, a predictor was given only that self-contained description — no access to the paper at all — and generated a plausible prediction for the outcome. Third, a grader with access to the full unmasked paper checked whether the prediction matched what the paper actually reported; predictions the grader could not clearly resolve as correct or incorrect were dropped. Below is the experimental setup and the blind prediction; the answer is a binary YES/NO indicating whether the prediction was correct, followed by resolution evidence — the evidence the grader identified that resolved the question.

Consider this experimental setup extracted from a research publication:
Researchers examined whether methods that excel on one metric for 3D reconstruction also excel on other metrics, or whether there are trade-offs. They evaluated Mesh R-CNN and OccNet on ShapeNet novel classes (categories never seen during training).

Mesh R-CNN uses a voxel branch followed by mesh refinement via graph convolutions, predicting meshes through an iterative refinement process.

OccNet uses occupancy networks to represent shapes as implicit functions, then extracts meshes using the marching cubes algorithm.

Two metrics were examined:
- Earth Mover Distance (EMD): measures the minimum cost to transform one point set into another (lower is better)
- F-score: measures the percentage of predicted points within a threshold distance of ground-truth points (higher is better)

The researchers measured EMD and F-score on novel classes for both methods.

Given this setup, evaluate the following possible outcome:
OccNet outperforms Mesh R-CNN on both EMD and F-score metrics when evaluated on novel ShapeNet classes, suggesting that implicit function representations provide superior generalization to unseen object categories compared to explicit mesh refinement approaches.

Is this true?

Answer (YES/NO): NO